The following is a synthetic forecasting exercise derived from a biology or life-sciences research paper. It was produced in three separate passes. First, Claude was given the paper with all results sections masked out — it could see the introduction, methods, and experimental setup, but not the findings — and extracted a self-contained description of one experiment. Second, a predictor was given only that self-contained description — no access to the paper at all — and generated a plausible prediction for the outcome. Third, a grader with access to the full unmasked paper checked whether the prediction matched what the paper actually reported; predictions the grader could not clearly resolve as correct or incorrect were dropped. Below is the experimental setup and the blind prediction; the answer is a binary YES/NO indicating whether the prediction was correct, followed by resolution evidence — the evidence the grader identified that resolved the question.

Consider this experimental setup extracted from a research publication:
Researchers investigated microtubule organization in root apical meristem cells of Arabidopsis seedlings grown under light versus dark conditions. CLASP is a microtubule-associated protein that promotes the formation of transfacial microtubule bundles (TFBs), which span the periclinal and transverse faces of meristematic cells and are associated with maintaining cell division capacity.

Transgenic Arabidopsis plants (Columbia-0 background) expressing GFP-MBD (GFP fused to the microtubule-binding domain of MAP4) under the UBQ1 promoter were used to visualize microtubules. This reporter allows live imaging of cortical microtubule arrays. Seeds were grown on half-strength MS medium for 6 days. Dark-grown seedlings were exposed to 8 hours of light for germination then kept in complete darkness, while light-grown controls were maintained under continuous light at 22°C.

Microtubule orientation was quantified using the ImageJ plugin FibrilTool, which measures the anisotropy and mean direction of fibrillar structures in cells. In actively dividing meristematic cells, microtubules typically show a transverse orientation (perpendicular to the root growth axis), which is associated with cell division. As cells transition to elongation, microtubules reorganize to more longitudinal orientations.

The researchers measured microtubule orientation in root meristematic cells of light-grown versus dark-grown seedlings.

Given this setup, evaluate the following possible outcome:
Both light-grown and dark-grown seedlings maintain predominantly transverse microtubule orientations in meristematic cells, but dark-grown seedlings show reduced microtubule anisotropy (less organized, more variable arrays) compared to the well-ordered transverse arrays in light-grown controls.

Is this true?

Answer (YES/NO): NO